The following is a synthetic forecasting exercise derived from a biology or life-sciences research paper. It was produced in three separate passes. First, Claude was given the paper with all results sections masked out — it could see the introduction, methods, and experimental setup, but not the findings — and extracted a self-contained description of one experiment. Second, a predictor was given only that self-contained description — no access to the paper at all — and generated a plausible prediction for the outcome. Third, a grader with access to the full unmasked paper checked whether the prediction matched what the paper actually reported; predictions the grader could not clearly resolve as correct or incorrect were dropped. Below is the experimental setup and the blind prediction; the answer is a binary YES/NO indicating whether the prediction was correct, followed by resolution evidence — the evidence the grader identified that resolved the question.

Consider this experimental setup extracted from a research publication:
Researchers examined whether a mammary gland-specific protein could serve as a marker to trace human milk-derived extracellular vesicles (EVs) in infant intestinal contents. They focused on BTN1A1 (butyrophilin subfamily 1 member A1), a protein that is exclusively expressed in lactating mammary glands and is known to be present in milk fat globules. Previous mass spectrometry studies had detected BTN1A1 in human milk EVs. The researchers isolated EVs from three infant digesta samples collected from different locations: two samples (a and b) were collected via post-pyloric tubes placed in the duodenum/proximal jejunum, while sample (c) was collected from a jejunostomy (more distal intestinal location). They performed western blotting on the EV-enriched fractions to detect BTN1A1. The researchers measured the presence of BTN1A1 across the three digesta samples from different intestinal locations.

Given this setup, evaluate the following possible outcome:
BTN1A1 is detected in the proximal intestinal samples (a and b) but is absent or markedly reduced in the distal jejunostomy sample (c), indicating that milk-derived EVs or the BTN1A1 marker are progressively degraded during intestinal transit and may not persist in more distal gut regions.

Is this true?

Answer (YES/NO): YES